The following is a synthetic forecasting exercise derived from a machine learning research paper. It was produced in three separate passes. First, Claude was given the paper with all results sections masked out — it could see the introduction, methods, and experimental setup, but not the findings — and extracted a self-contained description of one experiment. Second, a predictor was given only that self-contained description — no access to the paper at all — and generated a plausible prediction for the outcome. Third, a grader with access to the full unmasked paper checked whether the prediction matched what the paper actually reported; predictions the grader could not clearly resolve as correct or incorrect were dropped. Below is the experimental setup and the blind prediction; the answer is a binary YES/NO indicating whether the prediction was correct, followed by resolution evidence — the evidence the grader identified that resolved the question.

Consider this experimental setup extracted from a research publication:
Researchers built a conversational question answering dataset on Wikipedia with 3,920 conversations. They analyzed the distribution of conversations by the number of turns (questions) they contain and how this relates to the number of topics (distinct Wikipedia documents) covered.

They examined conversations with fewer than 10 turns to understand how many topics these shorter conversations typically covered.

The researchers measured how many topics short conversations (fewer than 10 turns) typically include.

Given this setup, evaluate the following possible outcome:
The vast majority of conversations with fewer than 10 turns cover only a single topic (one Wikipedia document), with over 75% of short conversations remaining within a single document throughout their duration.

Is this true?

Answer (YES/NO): NO